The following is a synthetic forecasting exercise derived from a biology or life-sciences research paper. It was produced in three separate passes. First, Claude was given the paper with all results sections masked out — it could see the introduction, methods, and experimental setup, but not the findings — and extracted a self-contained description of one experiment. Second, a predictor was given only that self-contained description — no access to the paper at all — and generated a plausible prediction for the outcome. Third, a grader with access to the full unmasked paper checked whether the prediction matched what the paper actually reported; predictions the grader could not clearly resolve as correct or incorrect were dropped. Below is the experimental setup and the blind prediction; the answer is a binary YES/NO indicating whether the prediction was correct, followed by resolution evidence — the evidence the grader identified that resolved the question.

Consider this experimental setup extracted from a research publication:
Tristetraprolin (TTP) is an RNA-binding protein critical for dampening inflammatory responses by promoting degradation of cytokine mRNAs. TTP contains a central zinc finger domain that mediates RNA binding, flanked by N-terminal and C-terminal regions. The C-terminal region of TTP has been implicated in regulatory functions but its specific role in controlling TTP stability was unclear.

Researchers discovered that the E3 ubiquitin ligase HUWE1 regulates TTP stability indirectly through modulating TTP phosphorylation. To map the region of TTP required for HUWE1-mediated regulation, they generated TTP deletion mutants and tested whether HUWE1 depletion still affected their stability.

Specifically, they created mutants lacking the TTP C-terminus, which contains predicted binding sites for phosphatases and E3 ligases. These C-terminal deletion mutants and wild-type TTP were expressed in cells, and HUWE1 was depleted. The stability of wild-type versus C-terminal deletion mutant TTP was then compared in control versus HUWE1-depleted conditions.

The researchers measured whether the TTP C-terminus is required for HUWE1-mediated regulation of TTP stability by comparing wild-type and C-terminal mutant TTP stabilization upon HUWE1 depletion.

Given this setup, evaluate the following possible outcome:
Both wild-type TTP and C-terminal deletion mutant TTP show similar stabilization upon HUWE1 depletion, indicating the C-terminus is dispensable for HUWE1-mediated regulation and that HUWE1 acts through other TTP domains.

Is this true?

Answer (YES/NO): NO